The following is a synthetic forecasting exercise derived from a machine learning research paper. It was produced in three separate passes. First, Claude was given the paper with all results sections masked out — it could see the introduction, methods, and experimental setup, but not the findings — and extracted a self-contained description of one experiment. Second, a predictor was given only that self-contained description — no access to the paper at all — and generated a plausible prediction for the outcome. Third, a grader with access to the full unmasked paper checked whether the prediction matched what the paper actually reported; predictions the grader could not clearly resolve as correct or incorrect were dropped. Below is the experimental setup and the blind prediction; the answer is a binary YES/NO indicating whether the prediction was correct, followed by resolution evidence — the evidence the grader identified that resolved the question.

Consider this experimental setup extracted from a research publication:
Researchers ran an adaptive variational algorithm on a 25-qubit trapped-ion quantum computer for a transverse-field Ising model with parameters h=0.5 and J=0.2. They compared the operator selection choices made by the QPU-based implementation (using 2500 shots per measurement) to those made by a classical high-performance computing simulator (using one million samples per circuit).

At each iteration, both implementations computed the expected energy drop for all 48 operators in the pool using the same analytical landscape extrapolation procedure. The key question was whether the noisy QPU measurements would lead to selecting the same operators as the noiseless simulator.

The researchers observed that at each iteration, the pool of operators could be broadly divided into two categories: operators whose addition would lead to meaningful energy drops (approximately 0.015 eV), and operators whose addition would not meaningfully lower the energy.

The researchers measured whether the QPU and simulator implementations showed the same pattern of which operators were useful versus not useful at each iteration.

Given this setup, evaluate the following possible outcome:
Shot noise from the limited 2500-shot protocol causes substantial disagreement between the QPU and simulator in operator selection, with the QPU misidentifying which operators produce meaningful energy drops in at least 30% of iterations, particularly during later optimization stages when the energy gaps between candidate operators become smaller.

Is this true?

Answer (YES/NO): NO